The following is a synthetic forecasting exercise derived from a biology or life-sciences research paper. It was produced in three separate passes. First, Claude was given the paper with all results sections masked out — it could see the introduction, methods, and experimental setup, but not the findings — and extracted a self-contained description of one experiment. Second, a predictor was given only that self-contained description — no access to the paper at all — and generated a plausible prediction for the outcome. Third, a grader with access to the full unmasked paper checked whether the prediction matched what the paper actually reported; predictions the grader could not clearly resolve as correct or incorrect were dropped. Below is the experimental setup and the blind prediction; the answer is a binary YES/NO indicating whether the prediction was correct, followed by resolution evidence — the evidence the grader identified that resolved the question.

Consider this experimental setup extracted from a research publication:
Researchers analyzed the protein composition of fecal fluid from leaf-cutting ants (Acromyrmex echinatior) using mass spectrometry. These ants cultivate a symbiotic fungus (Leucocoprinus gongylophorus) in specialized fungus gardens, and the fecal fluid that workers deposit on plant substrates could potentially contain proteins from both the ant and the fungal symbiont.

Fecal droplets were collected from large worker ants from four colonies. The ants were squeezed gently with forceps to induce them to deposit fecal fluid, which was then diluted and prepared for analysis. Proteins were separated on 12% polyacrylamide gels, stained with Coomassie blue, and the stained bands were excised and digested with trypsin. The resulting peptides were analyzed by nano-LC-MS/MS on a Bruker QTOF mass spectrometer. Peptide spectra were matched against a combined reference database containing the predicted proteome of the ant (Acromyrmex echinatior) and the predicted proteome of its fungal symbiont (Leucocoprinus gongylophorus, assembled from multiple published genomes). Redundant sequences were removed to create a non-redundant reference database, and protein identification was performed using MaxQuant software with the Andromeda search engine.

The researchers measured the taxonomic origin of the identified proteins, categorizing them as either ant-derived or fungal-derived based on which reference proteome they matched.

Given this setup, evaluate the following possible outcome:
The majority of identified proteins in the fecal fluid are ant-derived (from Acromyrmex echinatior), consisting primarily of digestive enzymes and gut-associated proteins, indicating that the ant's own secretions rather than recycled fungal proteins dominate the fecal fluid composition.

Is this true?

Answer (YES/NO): NO